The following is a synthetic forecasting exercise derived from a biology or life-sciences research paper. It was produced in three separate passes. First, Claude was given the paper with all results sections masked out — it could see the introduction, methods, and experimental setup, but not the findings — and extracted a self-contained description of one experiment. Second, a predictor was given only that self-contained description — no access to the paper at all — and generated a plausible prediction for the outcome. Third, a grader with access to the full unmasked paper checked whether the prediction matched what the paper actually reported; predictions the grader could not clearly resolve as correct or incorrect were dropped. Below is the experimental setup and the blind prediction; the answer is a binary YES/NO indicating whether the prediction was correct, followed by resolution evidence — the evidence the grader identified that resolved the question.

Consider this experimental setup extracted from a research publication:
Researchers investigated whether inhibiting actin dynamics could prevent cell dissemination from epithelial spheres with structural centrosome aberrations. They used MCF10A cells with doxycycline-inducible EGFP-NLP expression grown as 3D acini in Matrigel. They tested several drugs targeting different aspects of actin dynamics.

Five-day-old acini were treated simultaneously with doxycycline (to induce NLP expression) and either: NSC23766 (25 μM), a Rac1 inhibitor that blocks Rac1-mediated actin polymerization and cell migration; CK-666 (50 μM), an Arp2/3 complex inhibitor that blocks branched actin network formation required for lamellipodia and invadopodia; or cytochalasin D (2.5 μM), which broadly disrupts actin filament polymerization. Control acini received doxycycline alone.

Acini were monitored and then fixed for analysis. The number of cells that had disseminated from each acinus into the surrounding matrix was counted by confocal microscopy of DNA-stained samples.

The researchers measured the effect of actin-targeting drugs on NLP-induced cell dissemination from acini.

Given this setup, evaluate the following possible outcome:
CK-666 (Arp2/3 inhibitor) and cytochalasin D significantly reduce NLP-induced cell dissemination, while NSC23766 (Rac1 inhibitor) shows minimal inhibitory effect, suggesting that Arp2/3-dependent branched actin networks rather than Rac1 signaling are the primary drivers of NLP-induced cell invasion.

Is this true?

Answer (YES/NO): NO